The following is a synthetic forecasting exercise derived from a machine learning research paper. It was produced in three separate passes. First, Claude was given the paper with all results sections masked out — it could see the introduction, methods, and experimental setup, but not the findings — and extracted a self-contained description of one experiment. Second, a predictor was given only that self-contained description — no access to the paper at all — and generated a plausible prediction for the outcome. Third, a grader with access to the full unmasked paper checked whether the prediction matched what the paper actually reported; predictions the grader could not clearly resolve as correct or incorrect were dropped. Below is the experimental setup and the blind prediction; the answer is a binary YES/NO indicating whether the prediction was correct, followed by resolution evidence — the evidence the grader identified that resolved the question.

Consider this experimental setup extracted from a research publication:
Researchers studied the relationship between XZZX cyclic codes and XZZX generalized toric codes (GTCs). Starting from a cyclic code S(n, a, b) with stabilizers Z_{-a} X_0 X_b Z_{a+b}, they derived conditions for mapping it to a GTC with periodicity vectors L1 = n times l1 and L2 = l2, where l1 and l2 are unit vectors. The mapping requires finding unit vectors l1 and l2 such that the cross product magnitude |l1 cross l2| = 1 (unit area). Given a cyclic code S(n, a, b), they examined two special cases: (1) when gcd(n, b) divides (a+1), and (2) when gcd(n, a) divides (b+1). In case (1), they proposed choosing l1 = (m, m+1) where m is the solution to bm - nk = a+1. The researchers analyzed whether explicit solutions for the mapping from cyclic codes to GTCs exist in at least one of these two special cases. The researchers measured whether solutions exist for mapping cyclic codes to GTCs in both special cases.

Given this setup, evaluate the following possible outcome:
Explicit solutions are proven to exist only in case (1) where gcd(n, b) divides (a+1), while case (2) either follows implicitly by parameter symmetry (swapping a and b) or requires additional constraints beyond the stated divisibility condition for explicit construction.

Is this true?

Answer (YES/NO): NO